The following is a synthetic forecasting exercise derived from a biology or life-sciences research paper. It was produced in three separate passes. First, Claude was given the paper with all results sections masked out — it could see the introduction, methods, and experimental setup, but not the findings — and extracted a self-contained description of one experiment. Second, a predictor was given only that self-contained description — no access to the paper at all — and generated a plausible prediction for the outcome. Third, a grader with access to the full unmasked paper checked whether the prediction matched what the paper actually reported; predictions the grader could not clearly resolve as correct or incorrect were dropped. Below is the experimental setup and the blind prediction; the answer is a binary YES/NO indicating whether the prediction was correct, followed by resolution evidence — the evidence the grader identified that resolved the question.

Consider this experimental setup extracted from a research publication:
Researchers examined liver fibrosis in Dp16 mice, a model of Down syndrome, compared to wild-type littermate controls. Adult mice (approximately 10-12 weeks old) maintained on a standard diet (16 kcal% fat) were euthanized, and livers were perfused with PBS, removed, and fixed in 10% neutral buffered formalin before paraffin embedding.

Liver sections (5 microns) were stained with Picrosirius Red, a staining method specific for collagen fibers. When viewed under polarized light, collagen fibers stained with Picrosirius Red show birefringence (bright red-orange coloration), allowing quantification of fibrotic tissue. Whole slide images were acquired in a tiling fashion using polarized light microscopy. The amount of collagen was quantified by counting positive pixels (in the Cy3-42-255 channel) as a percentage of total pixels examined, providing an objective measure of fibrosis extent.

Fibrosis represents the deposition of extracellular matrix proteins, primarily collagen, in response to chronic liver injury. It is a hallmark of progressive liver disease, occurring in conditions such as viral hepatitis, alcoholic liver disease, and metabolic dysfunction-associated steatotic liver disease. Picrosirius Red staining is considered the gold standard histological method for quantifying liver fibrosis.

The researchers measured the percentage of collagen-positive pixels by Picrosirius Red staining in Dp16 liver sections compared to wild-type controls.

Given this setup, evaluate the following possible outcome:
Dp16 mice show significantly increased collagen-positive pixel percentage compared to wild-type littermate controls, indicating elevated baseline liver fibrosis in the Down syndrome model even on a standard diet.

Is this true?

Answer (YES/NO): YES